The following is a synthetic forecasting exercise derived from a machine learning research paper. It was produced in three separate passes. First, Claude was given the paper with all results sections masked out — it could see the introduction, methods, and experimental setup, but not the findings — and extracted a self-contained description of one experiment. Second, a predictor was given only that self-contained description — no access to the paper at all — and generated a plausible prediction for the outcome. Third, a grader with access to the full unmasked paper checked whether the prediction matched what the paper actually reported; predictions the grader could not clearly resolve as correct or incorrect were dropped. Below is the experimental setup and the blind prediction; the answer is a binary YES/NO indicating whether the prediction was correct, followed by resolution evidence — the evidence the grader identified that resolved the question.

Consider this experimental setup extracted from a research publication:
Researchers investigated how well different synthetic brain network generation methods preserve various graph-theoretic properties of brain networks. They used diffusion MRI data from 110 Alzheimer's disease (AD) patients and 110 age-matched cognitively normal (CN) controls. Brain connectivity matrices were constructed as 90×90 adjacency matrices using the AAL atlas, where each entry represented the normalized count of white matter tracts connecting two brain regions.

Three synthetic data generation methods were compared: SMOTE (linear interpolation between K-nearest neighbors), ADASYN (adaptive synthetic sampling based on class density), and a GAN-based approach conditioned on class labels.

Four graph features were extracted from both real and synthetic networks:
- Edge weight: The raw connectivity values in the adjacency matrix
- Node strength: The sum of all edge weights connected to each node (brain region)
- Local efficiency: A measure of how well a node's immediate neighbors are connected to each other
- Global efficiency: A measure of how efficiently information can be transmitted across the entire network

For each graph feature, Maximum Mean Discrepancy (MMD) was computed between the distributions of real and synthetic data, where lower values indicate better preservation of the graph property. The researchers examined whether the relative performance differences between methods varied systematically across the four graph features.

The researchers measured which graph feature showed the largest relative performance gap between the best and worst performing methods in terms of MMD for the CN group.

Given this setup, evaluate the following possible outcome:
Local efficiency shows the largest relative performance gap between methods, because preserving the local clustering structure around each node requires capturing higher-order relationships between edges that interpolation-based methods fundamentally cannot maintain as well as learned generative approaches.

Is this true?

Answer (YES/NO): YES